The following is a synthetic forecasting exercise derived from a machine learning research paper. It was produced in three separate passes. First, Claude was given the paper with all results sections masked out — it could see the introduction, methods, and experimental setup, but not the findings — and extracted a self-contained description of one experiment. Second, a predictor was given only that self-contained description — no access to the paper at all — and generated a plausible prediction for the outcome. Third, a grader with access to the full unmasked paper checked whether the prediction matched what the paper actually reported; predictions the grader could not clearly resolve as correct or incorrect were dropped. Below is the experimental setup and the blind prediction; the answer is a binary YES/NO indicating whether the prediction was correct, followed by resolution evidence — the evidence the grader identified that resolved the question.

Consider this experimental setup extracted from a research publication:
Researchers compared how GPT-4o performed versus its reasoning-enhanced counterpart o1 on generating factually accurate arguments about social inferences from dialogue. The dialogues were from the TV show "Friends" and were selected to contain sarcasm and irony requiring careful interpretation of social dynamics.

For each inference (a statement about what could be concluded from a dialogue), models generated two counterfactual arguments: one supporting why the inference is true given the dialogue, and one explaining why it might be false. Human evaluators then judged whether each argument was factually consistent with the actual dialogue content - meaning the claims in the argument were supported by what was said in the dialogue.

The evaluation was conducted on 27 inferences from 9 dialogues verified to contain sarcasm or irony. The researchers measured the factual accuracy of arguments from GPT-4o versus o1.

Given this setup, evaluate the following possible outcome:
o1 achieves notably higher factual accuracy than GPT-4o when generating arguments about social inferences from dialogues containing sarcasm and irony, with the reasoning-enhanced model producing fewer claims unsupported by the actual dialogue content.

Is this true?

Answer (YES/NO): YES